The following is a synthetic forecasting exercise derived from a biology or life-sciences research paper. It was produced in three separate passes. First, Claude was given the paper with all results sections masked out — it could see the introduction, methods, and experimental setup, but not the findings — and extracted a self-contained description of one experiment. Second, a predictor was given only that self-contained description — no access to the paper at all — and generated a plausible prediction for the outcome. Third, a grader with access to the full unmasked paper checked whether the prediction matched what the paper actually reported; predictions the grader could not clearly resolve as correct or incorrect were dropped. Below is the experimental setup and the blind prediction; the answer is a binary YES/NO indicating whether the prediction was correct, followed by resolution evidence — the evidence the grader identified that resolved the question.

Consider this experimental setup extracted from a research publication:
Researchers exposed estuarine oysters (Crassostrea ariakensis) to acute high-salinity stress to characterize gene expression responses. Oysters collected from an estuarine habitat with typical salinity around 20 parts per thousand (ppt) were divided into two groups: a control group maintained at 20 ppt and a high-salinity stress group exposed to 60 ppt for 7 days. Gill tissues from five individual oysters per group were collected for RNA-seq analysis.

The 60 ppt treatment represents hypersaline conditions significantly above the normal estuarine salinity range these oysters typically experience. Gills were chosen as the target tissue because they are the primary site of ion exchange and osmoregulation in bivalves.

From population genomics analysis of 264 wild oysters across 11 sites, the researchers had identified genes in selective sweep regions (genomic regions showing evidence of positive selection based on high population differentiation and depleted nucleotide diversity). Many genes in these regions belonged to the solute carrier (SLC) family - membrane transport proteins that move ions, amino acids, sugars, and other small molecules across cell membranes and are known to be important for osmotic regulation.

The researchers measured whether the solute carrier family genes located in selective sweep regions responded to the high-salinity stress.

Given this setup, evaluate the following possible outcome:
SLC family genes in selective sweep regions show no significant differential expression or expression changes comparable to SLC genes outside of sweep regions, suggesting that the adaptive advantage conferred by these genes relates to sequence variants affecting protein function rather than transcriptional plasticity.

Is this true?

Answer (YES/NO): NO